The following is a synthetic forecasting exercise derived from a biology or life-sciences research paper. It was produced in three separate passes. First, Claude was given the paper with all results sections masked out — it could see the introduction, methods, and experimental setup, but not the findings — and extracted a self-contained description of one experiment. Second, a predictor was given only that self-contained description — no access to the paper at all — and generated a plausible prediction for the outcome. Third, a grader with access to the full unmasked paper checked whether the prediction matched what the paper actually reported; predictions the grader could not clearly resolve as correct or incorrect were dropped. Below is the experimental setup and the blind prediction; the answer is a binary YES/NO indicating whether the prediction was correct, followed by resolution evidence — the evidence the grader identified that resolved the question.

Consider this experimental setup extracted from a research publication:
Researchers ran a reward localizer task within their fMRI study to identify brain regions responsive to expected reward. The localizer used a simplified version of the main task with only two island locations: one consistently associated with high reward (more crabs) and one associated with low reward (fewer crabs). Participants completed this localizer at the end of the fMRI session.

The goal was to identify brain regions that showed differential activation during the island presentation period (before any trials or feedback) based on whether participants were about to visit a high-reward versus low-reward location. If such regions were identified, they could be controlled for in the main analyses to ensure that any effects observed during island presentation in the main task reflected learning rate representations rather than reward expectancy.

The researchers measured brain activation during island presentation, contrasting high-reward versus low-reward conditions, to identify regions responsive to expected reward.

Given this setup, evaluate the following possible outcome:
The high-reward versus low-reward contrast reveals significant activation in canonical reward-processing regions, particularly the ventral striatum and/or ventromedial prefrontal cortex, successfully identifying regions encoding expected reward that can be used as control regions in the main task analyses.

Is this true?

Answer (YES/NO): NO